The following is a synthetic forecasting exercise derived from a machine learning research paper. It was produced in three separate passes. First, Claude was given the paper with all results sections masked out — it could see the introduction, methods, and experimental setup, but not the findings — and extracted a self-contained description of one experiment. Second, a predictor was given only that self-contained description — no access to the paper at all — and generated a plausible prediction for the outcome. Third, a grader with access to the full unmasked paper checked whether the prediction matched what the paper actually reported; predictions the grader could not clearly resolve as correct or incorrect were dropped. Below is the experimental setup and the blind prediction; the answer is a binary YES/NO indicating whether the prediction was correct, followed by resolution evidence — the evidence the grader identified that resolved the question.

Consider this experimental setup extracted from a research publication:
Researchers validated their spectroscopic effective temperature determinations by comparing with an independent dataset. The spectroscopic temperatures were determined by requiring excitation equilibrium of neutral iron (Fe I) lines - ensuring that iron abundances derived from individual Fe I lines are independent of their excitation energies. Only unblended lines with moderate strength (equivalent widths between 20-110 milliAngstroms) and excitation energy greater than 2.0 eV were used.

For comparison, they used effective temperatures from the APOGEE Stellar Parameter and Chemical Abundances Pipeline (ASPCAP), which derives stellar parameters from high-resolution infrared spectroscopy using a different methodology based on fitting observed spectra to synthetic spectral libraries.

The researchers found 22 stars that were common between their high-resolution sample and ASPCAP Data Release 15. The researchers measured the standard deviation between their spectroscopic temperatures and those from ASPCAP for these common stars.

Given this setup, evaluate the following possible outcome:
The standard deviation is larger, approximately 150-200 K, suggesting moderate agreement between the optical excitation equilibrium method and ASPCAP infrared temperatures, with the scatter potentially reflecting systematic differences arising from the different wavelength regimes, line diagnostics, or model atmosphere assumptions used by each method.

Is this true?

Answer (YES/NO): NO